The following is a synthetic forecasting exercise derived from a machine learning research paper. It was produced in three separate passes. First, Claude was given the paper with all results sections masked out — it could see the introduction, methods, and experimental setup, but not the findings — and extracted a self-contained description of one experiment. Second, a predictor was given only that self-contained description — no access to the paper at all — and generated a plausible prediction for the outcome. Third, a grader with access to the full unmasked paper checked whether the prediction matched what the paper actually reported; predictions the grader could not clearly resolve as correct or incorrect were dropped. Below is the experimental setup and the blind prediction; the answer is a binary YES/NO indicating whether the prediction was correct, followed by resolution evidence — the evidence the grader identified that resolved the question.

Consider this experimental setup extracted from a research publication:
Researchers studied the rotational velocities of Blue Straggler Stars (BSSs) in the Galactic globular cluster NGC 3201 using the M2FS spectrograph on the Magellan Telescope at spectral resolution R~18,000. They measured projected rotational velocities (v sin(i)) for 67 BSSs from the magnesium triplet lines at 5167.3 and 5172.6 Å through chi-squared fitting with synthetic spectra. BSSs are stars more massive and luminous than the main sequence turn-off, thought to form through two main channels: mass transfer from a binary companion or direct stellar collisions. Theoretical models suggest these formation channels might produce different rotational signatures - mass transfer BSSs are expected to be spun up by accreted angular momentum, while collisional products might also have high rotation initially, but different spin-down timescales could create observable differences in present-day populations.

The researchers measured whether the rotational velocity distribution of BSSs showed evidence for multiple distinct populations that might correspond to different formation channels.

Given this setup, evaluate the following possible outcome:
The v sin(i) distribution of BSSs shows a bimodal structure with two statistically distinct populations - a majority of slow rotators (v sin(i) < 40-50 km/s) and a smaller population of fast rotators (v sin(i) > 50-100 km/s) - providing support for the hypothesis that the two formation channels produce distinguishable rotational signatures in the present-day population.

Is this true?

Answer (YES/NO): NO